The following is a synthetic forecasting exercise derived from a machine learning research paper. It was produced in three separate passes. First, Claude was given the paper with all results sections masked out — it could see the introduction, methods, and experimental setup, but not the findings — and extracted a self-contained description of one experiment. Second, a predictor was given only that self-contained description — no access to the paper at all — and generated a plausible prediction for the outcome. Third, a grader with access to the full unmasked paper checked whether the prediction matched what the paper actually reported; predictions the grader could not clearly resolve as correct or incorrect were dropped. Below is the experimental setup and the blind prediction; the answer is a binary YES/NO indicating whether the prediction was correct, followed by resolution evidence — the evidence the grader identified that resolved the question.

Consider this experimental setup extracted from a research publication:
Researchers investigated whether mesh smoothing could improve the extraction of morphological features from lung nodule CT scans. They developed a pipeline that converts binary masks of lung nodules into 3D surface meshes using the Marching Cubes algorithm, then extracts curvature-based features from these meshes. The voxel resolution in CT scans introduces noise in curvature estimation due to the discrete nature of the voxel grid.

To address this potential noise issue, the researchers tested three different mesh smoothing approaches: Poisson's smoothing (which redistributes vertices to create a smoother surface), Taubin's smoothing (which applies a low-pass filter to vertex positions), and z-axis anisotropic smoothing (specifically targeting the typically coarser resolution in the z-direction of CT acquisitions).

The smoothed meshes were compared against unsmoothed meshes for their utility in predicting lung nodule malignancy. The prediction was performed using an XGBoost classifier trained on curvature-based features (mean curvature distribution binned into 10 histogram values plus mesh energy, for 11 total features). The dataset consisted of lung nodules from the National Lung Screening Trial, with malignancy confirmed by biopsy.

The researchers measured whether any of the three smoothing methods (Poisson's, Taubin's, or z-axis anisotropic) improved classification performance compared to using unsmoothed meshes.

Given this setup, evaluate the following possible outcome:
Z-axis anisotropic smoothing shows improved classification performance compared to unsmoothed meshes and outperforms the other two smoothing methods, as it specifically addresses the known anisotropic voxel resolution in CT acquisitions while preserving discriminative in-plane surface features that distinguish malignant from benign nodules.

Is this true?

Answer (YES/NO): NO